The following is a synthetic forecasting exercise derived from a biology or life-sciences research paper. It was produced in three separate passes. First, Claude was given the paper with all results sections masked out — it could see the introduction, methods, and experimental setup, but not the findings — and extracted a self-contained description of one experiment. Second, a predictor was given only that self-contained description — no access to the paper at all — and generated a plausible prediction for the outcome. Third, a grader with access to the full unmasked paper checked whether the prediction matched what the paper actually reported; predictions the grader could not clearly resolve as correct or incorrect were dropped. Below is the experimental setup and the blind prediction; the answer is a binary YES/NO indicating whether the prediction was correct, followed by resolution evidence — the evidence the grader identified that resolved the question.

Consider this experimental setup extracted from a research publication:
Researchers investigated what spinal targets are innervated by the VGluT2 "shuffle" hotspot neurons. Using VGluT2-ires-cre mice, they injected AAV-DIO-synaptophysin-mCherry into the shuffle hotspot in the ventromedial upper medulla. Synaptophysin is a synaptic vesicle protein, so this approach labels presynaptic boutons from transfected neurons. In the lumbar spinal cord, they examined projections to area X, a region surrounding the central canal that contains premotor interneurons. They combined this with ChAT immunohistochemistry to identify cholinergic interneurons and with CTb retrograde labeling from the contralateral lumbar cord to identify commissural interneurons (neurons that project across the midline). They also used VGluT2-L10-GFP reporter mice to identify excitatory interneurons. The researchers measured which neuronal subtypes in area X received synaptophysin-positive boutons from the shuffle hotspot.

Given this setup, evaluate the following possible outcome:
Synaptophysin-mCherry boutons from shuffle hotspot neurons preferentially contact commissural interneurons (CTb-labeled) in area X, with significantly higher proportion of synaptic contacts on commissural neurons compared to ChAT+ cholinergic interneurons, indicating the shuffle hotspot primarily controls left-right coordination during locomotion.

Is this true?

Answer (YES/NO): NO